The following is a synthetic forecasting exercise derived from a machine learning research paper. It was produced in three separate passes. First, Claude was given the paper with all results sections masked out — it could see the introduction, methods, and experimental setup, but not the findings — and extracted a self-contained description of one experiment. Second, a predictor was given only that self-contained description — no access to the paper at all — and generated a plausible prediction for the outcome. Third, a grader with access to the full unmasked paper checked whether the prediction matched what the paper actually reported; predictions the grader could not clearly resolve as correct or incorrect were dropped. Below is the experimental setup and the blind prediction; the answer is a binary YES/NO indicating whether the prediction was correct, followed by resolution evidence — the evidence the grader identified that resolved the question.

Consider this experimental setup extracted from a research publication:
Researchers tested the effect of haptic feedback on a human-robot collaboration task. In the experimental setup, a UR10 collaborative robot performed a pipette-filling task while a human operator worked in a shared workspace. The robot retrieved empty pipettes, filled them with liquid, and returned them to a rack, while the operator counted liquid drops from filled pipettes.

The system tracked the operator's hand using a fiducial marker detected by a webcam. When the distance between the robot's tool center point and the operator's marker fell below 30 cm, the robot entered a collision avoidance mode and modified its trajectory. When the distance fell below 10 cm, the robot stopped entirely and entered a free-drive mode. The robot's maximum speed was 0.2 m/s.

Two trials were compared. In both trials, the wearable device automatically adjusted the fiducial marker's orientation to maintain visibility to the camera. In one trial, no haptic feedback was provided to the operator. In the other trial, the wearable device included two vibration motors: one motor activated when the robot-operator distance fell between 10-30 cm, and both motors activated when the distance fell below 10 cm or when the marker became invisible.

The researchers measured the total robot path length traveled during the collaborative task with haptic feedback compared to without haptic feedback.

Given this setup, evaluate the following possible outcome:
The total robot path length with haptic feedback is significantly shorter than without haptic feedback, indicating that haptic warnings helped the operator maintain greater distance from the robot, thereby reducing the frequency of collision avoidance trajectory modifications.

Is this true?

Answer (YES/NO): YES